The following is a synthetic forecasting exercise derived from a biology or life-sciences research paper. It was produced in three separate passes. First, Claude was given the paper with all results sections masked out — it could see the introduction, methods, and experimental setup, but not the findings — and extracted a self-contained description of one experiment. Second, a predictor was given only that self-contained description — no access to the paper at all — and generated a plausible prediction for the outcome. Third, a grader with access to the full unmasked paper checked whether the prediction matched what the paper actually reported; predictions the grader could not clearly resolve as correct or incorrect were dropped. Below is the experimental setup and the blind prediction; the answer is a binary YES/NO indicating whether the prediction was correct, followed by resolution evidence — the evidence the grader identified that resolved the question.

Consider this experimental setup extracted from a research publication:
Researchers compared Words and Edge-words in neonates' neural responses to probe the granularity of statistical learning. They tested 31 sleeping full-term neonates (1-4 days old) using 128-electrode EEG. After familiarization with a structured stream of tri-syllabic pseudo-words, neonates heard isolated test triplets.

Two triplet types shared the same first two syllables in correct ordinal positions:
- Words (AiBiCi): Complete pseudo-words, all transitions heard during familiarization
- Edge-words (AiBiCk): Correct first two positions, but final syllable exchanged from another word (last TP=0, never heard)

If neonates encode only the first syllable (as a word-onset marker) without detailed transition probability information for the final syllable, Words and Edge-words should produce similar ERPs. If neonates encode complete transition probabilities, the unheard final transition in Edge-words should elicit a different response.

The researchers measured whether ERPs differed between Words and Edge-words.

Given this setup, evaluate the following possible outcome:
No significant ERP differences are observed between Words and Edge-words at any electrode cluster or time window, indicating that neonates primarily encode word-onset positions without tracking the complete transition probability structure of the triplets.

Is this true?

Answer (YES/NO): YES